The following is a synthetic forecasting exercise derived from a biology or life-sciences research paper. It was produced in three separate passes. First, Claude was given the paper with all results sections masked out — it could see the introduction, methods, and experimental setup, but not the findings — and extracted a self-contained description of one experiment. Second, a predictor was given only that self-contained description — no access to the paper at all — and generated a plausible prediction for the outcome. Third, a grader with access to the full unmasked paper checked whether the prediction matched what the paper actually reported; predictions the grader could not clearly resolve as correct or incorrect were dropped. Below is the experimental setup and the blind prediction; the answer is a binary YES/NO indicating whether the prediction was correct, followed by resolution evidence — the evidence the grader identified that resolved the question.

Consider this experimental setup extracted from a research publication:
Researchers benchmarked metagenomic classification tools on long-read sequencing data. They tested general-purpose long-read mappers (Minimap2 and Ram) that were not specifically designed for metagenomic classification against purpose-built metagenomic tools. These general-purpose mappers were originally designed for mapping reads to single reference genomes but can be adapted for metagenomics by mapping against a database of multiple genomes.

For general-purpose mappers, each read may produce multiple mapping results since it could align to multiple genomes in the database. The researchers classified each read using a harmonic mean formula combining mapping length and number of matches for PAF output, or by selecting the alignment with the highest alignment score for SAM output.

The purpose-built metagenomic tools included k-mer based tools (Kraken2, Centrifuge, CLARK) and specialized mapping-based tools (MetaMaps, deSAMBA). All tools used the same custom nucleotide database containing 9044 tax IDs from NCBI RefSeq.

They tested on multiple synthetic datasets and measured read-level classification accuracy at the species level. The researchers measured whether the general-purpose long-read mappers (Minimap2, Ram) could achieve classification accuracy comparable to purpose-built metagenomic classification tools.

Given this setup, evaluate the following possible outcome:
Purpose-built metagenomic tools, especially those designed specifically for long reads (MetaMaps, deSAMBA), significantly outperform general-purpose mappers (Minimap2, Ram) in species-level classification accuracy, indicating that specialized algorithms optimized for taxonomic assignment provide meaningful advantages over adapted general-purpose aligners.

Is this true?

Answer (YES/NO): NO